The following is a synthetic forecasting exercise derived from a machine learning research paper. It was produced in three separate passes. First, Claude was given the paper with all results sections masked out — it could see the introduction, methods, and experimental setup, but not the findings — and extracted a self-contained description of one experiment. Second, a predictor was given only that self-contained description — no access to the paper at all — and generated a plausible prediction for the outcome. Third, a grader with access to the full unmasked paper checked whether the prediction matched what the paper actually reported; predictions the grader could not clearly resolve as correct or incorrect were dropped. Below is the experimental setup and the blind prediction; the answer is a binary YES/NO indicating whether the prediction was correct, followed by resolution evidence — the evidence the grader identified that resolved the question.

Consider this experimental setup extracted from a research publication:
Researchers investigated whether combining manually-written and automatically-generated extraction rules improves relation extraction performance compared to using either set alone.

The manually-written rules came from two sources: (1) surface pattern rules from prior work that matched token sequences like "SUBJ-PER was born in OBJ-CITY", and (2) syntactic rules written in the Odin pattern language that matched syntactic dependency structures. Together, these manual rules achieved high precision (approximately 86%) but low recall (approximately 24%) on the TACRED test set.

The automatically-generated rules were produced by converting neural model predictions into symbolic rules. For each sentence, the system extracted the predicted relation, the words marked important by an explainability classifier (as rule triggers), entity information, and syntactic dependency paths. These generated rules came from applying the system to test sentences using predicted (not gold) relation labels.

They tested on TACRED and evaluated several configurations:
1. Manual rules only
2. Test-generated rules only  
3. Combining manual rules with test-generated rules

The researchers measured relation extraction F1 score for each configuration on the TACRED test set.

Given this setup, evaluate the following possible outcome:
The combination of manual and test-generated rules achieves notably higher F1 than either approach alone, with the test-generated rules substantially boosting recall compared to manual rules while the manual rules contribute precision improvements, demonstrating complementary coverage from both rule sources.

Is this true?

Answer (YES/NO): YES